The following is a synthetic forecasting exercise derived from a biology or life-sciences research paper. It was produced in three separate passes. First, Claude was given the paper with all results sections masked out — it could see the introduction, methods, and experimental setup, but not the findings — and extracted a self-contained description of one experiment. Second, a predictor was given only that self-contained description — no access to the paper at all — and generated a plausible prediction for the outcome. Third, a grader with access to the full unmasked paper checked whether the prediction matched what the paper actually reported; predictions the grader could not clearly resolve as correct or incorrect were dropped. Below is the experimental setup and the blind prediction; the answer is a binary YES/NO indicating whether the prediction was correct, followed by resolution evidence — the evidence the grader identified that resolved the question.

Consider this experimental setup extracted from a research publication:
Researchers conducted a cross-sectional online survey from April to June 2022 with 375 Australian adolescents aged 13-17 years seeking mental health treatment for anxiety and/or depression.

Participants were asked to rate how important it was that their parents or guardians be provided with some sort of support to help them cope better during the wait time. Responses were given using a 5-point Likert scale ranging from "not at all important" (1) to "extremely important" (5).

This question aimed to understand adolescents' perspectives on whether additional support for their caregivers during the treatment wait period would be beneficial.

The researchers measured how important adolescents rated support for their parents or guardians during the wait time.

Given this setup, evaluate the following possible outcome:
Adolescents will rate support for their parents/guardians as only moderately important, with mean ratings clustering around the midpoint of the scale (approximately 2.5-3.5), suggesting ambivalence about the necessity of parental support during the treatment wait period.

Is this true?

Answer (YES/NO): NO